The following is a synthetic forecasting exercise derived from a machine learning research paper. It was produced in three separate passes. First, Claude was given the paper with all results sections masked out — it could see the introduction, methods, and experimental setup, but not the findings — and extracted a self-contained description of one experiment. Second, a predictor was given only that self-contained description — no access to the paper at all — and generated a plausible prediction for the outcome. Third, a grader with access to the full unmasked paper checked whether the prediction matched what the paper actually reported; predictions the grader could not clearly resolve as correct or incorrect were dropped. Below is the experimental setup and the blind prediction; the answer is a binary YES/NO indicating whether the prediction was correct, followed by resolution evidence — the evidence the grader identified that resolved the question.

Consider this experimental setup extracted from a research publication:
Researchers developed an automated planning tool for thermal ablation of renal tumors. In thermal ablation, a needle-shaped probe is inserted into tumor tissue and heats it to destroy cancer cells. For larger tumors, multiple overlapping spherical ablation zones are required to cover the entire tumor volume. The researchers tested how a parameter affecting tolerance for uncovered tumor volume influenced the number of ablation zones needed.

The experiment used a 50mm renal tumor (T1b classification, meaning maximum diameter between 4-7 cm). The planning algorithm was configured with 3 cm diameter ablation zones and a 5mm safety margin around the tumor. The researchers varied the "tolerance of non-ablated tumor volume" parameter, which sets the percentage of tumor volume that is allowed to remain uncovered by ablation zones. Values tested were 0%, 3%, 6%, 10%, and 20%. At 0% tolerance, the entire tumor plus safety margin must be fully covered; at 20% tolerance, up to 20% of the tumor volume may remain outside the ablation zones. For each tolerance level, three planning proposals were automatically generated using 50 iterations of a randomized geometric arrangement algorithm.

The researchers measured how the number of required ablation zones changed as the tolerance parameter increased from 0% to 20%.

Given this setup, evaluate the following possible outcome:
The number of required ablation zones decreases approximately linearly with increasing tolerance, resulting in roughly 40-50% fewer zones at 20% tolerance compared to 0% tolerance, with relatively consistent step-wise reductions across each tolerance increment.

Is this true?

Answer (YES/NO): NO